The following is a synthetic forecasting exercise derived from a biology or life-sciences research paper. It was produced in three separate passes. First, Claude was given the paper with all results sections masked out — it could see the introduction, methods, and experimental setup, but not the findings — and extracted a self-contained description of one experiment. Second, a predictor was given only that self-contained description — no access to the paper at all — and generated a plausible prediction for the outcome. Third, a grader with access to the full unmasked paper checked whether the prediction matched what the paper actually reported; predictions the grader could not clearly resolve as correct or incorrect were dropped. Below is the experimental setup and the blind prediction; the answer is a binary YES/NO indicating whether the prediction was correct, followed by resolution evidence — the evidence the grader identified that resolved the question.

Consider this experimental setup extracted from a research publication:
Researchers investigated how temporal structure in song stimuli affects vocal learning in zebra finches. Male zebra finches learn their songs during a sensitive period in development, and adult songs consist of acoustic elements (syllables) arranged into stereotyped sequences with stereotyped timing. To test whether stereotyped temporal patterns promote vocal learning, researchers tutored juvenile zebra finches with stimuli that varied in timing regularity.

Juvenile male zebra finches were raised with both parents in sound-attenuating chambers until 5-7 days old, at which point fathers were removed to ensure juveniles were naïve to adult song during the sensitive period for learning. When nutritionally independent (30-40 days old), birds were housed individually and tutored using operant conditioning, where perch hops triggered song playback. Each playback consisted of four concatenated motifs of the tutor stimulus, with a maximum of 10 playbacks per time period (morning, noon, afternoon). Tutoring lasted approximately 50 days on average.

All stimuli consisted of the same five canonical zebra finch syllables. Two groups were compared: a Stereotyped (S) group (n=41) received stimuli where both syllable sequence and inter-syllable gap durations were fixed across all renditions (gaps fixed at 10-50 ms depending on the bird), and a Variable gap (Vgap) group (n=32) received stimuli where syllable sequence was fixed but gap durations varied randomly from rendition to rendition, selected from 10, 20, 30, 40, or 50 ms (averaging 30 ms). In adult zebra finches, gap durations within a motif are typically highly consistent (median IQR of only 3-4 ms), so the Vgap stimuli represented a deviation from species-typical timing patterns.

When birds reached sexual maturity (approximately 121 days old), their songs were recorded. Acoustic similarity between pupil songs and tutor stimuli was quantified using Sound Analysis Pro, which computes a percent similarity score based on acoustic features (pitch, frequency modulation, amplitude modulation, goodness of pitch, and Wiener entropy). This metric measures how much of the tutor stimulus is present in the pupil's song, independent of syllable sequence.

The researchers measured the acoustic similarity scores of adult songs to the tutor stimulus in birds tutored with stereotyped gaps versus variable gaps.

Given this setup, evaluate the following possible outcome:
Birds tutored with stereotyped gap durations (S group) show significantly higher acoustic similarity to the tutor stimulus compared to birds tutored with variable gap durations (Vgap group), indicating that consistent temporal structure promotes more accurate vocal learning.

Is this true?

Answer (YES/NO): NO